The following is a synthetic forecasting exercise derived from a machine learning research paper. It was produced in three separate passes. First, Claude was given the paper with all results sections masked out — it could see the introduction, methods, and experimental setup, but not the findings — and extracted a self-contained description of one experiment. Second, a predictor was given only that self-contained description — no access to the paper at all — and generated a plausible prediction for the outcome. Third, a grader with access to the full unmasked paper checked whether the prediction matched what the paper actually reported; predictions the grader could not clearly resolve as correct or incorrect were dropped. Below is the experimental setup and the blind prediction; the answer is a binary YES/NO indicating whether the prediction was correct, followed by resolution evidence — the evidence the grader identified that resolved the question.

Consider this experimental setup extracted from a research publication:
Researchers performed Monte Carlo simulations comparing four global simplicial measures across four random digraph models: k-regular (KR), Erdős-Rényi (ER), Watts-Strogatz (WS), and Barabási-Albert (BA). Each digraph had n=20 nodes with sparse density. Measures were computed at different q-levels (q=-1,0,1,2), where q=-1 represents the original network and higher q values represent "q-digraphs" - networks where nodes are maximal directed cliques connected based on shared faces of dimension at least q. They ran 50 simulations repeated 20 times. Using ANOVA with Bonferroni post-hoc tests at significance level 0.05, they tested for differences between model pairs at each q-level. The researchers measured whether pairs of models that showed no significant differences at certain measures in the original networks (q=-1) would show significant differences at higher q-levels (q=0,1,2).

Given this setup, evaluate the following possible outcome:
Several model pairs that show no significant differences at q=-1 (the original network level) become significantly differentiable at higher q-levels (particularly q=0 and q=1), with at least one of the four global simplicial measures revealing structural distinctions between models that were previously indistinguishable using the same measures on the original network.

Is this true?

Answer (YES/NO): YES